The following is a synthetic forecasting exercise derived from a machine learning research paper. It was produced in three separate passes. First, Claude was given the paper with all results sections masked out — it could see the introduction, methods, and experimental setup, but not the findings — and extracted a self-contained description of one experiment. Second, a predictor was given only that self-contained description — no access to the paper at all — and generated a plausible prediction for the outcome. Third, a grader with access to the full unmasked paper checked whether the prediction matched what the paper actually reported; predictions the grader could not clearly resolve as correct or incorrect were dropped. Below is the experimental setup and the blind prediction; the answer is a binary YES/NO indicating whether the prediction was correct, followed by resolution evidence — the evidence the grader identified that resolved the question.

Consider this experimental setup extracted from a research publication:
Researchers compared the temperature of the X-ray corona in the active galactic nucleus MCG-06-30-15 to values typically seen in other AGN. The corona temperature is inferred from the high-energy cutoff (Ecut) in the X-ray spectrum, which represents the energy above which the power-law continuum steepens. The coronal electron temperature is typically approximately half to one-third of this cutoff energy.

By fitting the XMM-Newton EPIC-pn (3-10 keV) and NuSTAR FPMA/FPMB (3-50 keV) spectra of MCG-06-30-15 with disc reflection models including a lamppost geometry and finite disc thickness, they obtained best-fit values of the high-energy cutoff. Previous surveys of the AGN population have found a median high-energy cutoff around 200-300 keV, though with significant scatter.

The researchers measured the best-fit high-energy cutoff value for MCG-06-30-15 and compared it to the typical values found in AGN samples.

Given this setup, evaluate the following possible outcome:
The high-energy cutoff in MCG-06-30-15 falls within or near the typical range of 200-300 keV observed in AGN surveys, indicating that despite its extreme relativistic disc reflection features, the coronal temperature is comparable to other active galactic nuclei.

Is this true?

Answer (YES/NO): NO